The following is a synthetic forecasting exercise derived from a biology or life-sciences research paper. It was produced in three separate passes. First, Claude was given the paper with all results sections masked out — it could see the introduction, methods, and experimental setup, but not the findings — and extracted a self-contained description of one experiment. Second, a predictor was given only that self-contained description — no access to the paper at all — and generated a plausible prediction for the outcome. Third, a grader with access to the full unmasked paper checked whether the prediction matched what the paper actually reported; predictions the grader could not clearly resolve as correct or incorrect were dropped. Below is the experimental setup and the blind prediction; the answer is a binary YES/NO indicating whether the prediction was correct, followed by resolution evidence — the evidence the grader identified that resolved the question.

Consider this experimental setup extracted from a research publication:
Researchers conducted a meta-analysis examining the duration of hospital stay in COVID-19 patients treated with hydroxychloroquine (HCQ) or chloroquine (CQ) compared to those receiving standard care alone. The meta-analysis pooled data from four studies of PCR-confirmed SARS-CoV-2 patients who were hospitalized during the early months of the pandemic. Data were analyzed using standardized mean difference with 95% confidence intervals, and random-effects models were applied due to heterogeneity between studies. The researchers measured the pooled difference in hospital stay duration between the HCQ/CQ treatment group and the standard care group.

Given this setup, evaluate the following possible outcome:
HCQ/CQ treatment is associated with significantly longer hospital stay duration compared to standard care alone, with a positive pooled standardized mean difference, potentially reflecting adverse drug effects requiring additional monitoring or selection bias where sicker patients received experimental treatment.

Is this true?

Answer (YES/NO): YES